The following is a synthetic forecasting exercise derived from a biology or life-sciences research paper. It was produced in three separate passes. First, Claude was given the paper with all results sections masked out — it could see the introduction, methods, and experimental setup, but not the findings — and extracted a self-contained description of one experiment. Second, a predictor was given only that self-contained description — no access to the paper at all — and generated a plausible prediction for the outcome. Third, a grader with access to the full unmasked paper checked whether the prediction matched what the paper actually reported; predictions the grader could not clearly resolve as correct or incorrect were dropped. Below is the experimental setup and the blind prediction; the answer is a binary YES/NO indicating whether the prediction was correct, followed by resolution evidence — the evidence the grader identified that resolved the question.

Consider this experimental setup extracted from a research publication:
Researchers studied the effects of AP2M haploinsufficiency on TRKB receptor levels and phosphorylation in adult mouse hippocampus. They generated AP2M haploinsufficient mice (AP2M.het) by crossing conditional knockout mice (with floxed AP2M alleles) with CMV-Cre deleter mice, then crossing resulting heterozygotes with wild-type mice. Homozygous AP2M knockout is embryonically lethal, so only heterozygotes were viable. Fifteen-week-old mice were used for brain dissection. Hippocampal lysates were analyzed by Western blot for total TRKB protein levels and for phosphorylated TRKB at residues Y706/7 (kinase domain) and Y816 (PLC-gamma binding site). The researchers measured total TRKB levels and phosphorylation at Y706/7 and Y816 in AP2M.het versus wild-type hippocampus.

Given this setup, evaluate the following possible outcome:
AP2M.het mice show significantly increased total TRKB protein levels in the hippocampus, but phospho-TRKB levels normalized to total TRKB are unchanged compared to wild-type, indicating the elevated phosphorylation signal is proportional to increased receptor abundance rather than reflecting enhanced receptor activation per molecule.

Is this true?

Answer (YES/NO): NO